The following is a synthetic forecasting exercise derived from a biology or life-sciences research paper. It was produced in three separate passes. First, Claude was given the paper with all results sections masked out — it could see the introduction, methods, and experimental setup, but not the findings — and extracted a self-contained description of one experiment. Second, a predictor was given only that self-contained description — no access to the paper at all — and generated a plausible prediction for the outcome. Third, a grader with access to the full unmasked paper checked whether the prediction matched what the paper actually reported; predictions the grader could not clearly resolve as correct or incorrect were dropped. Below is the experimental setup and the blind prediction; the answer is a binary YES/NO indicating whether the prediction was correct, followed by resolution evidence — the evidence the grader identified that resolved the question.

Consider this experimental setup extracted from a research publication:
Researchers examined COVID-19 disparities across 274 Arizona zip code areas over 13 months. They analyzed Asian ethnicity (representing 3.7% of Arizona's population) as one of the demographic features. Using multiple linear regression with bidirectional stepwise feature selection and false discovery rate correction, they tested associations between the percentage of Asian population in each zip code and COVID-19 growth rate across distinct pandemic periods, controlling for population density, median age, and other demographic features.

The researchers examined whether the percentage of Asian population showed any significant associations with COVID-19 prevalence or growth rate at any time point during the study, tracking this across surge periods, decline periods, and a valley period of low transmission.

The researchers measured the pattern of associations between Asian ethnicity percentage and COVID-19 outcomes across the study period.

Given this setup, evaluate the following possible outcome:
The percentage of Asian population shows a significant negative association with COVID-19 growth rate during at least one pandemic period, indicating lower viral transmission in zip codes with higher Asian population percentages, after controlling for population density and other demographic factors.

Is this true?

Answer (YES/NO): NO